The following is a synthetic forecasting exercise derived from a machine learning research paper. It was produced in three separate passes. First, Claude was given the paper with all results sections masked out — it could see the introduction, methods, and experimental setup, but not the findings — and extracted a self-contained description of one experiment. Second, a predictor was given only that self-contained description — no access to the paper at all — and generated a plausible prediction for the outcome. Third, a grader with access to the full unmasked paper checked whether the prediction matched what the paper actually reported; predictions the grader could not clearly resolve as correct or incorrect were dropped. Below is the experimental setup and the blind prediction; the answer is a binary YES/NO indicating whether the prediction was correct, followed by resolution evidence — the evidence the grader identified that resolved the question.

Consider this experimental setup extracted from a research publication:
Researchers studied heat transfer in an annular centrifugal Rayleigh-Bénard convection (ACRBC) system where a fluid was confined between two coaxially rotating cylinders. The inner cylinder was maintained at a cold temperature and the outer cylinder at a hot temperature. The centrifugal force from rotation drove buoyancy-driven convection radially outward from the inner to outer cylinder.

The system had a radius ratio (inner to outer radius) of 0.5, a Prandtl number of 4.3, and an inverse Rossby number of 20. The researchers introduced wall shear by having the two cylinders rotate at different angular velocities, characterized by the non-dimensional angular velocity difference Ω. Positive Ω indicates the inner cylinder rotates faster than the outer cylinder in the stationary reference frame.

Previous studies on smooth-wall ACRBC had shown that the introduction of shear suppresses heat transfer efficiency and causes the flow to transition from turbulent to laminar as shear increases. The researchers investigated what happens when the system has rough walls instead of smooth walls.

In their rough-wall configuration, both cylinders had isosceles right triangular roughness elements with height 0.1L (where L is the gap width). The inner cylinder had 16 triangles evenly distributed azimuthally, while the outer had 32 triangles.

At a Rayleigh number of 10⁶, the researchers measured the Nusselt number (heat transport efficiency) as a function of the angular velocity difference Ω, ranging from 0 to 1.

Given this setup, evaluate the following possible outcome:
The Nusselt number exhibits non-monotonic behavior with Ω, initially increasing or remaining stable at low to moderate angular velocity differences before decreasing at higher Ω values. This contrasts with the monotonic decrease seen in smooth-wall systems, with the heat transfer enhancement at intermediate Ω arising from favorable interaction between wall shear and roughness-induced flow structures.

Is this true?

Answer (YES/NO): YES